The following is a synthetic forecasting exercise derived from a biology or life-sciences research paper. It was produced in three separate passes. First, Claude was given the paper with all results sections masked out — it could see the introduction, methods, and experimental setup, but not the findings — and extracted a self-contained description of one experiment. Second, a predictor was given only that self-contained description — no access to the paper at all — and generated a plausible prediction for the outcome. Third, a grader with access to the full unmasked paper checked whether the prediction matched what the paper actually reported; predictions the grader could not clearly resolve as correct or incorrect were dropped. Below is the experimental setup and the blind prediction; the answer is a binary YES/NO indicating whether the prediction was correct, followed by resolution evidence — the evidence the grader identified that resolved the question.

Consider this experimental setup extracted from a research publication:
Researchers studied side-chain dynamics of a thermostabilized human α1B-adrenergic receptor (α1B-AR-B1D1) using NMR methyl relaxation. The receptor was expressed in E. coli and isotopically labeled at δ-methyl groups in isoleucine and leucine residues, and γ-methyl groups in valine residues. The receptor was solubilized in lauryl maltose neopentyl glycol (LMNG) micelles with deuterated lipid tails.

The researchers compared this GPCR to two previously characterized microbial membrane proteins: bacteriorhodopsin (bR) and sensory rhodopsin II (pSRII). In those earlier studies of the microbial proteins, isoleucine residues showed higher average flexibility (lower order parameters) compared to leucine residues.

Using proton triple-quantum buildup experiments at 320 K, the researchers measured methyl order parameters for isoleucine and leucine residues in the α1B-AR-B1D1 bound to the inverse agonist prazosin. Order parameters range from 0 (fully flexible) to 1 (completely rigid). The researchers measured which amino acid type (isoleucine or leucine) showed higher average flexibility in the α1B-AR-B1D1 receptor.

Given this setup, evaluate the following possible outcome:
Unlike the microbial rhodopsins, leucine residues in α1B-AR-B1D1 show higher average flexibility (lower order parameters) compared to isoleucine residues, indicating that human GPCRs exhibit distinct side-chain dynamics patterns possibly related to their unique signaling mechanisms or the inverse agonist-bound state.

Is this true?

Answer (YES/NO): YES